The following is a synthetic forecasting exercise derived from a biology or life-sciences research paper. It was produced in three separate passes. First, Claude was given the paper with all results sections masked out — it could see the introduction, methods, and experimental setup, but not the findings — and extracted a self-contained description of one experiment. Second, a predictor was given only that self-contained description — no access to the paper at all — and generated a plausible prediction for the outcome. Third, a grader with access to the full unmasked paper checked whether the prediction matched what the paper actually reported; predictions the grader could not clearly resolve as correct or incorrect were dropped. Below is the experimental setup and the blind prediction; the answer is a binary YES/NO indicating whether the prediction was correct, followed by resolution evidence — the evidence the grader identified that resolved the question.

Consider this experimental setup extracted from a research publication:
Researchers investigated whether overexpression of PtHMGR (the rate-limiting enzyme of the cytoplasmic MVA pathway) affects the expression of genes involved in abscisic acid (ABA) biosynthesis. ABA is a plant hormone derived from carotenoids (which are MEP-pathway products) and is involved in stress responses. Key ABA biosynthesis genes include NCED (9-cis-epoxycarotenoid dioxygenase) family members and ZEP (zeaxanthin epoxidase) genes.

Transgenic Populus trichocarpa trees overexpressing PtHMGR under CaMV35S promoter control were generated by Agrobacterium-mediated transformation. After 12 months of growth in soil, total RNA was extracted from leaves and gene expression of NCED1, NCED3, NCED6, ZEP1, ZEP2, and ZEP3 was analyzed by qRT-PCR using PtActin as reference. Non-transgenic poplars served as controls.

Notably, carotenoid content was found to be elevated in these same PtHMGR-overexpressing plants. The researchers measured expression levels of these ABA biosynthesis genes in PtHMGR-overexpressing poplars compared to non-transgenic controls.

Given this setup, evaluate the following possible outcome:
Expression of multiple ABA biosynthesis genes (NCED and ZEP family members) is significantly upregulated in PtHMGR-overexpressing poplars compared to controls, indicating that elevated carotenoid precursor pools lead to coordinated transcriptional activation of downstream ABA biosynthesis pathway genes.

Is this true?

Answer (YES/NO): YES